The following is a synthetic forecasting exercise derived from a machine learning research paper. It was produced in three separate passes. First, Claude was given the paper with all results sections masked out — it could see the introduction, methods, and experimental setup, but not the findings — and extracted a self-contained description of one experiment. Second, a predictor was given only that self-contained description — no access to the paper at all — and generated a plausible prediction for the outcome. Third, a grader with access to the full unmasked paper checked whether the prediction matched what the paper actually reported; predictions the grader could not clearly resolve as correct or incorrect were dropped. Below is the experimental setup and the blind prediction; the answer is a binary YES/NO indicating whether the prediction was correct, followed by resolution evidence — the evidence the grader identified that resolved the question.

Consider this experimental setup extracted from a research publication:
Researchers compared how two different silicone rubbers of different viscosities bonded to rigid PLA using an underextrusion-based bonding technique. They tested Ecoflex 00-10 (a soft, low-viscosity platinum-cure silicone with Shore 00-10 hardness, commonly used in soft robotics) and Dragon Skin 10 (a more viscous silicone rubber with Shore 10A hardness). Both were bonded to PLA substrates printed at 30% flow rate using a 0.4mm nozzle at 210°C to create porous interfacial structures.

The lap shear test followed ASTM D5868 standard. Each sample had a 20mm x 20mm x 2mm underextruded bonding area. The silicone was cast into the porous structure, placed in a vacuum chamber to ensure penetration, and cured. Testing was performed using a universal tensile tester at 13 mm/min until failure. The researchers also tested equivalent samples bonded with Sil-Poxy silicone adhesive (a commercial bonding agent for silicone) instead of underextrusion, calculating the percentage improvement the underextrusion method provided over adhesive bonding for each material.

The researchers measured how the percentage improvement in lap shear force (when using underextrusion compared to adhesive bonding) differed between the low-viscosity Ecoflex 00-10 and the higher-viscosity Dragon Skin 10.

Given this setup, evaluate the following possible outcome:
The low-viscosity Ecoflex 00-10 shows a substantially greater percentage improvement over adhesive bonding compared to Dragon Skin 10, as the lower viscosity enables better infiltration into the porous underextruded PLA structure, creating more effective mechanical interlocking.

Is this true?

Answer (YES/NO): YES